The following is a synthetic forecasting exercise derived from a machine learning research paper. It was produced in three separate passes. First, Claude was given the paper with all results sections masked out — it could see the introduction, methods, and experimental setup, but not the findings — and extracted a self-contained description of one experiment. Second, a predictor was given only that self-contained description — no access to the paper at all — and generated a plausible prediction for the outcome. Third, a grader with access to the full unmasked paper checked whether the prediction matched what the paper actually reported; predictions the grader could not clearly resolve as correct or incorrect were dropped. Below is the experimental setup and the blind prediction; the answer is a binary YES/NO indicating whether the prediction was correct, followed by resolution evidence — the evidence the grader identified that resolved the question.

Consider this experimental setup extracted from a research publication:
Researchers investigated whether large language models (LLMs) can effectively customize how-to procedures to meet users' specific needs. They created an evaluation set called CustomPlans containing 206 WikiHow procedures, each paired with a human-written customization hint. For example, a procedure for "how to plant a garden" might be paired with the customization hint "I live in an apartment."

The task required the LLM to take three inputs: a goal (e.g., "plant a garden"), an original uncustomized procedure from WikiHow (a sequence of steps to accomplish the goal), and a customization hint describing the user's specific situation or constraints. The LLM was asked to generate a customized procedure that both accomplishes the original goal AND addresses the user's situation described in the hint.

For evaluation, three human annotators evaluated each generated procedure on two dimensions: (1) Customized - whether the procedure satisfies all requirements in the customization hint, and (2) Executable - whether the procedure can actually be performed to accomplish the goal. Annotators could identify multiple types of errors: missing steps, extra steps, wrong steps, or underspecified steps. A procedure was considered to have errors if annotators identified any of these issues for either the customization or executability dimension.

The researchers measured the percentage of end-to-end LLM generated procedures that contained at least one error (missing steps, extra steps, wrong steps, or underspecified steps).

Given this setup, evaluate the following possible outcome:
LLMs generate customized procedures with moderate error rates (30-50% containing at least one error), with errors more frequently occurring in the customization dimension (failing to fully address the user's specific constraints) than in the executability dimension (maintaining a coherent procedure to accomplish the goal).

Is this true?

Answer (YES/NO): NO